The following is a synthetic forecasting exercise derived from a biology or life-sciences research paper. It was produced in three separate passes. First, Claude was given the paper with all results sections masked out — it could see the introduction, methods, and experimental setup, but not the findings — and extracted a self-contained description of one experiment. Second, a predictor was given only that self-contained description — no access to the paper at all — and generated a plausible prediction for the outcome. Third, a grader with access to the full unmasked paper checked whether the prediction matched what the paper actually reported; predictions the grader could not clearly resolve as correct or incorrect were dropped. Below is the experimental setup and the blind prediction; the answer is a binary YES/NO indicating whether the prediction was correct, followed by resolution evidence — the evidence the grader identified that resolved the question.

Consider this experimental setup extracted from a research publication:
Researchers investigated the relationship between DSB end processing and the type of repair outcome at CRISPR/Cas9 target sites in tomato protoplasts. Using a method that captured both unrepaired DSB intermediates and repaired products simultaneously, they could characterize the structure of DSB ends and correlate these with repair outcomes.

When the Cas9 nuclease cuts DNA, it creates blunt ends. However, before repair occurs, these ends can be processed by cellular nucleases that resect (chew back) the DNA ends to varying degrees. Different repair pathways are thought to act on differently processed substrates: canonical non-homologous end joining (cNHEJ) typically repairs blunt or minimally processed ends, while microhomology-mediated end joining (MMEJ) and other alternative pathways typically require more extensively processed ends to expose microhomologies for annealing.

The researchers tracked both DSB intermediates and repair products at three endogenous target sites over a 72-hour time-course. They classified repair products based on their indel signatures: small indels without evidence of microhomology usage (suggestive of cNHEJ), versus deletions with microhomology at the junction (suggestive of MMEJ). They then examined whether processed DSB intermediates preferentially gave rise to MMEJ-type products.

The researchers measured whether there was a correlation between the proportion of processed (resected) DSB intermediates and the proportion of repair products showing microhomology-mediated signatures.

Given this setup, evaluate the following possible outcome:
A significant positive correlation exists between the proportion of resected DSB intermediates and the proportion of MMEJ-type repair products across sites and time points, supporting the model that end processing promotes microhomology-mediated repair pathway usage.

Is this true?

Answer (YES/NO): NO